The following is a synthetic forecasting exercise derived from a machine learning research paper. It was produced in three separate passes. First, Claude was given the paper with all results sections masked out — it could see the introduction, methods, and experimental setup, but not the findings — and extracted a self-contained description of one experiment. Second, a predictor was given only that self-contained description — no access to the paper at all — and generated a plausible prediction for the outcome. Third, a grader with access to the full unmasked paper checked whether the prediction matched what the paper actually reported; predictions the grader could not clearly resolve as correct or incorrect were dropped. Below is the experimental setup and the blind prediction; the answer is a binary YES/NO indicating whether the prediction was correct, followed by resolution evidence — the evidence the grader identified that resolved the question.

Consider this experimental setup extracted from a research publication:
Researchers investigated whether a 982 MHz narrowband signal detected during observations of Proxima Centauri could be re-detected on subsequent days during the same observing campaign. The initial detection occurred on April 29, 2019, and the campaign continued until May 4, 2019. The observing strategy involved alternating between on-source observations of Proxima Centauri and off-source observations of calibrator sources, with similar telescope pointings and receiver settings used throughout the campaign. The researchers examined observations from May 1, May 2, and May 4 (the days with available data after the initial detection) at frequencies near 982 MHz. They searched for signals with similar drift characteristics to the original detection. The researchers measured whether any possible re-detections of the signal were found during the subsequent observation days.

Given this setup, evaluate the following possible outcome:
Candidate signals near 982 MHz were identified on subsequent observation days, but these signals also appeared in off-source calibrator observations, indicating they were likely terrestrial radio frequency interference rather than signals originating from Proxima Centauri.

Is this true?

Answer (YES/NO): NO